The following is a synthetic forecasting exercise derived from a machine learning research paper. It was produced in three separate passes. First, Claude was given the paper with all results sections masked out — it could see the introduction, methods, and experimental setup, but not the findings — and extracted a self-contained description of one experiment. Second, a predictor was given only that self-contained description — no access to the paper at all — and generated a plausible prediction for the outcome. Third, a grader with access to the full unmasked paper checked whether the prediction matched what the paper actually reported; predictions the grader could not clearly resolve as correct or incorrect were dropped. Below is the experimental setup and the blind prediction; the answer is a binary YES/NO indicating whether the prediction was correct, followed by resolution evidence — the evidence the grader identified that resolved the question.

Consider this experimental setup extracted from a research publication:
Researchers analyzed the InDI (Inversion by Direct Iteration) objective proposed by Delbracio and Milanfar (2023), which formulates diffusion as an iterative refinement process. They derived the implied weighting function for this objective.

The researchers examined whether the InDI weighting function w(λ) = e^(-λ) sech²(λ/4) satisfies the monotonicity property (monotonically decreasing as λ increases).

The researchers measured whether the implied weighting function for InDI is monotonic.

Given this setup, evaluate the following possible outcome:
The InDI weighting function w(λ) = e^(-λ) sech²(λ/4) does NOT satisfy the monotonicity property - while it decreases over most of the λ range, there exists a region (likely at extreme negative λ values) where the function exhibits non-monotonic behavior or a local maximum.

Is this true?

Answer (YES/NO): NO